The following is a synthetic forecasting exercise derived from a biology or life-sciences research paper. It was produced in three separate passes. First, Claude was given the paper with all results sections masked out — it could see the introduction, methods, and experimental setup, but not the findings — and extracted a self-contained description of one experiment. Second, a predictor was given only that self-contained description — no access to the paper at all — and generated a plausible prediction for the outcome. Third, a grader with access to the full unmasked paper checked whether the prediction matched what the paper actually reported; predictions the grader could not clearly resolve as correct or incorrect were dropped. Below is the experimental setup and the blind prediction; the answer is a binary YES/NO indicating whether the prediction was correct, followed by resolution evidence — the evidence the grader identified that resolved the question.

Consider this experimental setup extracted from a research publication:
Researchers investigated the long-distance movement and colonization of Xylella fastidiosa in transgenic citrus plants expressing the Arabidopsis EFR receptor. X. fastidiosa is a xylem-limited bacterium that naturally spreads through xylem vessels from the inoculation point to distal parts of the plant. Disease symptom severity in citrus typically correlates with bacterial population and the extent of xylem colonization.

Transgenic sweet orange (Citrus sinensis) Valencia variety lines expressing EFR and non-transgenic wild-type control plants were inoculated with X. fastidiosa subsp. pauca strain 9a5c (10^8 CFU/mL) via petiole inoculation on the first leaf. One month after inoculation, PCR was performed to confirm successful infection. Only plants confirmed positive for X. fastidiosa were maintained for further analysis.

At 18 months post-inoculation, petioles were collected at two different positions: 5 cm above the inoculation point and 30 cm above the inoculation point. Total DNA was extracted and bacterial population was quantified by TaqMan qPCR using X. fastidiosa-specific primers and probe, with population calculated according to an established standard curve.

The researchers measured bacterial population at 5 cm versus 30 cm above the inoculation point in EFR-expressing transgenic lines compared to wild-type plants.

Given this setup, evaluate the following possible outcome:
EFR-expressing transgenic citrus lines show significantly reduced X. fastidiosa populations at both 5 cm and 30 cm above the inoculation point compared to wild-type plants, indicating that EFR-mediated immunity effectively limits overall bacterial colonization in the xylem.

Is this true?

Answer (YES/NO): NO